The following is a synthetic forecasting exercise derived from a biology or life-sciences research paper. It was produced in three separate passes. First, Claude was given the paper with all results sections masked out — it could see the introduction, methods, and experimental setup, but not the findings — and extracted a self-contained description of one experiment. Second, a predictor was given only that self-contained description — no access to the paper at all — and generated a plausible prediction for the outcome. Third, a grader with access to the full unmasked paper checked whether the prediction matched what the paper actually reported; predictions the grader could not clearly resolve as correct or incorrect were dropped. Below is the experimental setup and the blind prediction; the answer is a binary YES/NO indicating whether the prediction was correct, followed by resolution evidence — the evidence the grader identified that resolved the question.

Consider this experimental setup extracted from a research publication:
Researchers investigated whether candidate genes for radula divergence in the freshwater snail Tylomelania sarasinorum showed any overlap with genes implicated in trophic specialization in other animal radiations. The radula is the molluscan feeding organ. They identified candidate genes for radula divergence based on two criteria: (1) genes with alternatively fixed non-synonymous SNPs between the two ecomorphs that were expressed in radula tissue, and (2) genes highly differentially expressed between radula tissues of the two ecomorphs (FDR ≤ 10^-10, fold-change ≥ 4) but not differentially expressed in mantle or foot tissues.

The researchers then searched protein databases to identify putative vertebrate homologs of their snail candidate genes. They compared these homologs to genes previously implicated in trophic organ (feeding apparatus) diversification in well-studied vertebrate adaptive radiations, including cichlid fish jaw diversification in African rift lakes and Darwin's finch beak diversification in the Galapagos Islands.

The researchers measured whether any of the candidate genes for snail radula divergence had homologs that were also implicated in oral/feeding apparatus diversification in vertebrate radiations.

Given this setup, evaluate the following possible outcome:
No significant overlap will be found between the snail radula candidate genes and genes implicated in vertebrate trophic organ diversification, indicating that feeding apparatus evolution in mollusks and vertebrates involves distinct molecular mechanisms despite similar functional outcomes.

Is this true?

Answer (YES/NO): NO